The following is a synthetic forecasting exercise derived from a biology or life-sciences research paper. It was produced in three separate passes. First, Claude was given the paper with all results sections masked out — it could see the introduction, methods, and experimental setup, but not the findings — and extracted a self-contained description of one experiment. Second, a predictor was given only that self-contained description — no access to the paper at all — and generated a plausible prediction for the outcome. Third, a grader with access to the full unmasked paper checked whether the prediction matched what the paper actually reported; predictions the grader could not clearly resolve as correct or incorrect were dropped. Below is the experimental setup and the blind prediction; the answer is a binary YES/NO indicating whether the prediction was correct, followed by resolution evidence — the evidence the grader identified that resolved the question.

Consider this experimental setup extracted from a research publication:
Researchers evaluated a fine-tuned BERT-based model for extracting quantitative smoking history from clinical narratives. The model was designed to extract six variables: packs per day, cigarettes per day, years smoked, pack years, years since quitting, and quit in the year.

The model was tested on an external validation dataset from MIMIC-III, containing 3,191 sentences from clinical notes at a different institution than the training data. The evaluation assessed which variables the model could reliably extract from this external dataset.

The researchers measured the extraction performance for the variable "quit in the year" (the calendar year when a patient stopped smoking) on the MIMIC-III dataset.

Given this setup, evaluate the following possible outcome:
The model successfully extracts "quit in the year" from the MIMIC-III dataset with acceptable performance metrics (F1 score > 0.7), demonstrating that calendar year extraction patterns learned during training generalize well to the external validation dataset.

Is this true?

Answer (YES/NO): NO